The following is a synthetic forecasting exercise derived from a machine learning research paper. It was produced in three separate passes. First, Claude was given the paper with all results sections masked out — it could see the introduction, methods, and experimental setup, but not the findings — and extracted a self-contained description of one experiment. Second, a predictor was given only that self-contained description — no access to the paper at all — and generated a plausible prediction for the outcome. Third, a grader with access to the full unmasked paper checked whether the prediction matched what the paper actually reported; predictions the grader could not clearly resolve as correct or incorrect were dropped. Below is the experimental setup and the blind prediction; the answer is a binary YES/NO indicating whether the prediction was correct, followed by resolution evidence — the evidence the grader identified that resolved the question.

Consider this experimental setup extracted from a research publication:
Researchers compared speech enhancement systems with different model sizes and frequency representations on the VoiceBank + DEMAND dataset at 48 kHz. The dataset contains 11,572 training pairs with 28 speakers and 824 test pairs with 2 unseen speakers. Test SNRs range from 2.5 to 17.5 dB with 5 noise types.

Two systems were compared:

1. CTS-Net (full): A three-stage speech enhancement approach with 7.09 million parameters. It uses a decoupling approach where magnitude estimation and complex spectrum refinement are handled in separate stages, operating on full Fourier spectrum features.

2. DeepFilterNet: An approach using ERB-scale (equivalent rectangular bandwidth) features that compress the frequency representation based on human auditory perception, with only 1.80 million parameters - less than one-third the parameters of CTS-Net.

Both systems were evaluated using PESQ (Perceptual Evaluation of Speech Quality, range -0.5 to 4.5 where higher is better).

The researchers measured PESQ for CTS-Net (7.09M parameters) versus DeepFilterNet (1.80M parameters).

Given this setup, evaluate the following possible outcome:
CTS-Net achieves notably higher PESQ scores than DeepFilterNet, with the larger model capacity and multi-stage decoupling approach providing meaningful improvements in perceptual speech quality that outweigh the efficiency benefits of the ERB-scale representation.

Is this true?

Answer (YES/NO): YES